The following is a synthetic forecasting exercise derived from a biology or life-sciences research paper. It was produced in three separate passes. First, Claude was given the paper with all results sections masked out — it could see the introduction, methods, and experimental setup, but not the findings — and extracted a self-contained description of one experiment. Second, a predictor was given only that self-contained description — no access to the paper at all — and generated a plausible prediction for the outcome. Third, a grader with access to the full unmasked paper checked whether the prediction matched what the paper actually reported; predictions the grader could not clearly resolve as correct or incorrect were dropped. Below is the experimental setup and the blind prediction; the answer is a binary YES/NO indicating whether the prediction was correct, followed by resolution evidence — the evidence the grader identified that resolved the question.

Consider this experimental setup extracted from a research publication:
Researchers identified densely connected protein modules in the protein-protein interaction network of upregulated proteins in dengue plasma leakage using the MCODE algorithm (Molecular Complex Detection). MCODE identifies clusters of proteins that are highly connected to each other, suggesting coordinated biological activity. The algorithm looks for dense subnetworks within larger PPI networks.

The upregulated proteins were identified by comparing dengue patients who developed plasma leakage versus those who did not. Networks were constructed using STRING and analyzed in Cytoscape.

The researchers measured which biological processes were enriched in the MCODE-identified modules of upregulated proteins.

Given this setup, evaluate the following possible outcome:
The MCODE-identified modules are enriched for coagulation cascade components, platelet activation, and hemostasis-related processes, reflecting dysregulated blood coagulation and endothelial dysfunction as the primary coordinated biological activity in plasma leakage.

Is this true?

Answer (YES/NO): NO